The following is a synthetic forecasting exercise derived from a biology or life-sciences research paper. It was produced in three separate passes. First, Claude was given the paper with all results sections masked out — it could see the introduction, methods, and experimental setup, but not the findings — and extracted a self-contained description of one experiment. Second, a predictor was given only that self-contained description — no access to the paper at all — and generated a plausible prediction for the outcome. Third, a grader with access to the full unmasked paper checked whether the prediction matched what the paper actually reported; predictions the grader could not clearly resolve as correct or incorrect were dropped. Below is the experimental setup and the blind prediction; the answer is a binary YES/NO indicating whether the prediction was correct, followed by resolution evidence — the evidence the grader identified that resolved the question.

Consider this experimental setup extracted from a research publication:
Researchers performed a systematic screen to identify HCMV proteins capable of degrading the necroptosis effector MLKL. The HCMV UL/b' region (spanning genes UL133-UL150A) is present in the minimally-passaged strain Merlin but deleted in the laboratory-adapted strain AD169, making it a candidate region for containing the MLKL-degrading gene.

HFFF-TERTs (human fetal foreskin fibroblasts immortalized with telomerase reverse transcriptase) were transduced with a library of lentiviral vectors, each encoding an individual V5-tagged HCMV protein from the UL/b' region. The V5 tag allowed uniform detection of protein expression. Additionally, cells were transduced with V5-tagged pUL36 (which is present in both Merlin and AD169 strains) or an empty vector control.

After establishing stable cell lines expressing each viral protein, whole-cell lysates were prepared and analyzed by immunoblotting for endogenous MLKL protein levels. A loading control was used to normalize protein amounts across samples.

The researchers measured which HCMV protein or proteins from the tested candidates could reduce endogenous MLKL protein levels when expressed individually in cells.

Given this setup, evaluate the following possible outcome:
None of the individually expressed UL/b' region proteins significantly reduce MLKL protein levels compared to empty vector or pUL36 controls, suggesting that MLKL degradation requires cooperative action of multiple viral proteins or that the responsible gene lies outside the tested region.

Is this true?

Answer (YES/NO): NO